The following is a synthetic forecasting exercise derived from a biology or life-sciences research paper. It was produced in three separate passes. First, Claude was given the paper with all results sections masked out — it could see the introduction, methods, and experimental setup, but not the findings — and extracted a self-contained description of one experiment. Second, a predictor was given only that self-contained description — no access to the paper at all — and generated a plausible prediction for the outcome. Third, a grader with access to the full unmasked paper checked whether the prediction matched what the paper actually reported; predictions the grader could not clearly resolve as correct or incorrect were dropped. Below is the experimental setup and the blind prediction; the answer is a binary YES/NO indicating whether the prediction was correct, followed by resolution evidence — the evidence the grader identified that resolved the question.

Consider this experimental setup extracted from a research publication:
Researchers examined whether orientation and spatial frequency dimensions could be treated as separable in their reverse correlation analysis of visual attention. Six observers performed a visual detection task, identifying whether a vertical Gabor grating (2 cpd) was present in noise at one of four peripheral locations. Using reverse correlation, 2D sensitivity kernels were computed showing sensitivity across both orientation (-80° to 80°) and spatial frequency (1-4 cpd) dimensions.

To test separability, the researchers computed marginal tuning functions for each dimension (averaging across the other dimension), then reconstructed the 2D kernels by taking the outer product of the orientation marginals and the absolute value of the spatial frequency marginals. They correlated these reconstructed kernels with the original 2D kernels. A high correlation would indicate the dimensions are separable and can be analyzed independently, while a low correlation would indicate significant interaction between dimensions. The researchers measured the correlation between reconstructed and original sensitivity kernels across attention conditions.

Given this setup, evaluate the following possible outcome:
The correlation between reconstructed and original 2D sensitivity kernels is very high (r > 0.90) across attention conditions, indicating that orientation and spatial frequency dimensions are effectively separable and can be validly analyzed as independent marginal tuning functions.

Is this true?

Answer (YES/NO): NO